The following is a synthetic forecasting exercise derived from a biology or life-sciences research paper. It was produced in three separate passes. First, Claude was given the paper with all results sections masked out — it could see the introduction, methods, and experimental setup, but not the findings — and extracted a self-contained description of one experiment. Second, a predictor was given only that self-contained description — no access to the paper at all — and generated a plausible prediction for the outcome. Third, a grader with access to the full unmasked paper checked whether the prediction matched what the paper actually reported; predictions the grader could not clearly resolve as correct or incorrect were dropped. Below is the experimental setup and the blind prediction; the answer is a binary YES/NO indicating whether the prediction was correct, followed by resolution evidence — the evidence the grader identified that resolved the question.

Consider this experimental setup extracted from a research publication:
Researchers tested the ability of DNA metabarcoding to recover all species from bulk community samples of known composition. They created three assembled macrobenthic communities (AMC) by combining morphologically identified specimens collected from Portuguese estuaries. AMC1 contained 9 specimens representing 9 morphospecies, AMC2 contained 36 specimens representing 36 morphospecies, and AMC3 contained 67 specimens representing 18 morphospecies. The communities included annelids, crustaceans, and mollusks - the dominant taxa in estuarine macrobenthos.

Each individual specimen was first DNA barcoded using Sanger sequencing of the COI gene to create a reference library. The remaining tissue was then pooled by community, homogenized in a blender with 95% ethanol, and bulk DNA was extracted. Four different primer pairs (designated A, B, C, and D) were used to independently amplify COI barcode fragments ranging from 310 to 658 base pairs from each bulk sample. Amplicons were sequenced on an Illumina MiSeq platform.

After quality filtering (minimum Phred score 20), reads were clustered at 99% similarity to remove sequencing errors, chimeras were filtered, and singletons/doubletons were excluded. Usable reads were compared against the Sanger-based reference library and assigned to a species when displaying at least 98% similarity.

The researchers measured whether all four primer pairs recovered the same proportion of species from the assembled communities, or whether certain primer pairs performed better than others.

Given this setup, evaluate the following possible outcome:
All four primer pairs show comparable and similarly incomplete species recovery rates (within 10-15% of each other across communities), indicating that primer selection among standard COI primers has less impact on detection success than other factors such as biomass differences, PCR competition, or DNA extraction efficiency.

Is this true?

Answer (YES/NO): NO